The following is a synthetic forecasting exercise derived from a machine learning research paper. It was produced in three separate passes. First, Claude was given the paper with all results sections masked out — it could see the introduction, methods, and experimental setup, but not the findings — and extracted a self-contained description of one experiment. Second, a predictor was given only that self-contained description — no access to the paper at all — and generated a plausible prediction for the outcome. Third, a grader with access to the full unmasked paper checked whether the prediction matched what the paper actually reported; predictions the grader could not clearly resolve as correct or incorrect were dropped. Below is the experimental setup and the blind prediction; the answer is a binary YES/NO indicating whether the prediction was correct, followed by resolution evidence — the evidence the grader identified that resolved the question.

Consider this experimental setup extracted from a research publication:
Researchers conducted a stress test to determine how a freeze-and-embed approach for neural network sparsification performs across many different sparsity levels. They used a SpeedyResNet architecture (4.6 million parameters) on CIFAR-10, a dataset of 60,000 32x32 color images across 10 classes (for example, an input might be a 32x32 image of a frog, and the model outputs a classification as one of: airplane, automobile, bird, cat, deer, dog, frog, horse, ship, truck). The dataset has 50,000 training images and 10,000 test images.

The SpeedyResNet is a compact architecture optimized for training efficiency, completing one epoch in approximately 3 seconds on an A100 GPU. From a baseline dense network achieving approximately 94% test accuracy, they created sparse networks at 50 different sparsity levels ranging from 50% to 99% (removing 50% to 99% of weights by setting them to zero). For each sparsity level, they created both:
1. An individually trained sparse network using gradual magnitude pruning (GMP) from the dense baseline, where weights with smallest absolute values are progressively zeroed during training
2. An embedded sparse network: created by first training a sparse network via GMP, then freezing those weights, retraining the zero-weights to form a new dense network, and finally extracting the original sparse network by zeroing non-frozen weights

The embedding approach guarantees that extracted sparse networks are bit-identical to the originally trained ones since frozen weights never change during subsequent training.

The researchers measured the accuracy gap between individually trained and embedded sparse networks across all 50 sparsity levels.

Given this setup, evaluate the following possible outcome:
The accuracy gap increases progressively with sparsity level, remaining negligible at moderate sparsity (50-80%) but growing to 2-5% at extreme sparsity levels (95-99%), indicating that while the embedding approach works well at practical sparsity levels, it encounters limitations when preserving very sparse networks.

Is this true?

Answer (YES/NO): NO